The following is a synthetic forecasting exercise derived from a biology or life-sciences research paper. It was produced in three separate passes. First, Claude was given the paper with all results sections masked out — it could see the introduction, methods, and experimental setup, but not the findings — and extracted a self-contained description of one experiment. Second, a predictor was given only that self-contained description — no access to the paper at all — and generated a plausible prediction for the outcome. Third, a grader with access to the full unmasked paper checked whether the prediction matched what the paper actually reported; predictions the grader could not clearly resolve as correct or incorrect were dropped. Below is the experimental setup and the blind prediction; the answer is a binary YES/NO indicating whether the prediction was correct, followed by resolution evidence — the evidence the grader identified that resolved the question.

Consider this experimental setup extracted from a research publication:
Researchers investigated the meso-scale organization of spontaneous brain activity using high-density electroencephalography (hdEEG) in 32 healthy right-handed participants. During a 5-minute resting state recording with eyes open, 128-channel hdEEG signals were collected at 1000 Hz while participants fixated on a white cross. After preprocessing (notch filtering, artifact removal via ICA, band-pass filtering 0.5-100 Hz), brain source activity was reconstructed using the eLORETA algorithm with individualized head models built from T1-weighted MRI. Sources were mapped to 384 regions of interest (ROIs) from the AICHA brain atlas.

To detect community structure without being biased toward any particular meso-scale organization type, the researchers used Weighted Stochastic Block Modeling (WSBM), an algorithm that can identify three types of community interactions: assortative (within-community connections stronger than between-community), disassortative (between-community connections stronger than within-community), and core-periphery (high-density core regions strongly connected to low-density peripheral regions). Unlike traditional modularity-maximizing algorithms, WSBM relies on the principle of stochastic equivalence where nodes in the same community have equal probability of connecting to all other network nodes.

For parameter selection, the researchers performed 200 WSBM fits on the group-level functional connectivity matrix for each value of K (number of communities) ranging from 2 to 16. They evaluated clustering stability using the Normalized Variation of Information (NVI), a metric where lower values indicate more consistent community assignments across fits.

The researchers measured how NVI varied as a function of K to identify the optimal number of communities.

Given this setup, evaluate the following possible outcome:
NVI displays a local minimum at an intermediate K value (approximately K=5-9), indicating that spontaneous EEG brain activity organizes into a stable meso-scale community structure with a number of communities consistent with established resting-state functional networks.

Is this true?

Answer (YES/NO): NO